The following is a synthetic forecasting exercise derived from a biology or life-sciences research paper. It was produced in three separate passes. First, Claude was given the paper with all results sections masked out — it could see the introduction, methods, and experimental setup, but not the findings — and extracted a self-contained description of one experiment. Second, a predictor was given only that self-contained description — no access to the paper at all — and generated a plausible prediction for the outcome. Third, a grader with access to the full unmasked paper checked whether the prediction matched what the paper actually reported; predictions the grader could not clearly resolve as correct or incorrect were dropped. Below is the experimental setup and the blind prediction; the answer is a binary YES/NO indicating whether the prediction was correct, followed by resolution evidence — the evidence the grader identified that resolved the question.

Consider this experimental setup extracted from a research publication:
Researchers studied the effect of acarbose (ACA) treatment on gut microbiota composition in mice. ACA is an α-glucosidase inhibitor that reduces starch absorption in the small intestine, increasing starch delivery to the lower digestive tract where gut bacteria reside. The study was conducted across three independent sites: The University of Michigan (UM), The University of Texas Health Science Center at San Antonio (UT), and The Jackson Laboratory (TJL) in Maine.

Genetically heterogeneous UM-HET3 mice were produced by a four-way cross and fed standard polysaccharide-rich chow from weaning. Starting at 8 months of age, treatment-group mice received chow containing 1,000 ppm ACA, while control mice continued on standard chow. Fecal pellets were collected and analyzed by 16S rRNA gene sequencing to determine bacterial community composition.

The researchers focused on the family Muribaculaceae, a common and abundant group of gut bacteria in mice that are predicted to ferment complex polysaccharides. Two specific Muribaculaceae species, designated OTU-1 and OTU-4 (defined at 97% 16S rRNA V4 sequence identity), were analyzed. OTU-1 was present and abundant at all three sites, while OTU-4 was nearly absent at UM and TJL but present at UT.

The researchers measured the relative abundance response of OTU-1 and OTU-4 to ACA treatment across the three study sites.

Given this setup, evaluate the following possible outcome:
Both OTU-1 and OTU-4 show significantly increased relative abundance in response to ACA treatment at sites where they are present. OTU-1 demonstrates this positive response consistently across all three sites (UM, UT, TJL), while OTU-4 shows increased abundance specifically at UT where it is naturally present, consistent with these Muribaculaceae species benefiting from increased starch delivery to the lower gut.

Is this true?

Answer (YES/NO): NO